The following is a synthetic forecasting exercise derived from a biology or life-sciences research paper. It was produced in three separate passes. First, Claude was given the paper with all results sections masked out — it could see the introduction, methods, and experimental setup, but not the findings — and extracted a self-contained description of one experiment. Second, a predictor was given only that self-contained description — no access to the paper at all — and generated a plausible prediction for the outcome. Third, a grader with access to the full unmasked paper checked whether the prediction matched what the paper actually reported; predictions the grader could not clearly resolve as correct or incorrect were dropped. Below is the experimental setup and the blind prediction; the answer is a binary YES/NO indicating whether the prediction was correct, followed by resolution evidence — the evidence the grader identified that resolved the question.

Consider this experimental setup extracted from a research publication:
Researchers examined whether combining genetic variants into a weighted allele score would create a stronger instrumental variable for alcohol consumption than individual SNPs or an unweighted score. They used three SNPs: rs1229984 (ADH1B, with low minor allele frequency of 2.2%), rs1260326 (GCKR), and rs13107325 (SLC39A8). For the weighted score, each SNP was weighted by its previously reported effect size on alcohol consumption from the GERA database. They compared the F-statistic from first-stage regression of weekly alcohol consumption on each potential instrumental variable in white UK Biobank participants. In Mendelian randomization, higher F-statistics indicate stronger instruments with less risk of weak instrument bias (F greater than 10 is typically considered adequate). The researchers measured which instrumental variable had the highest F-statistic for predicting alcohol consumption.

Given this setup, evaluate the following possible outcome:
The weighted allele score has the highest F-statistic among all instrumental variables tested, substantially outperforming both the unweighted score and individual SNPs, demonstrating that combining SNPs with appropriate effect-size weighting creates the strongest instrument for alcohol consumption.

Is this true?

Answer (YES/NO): YES